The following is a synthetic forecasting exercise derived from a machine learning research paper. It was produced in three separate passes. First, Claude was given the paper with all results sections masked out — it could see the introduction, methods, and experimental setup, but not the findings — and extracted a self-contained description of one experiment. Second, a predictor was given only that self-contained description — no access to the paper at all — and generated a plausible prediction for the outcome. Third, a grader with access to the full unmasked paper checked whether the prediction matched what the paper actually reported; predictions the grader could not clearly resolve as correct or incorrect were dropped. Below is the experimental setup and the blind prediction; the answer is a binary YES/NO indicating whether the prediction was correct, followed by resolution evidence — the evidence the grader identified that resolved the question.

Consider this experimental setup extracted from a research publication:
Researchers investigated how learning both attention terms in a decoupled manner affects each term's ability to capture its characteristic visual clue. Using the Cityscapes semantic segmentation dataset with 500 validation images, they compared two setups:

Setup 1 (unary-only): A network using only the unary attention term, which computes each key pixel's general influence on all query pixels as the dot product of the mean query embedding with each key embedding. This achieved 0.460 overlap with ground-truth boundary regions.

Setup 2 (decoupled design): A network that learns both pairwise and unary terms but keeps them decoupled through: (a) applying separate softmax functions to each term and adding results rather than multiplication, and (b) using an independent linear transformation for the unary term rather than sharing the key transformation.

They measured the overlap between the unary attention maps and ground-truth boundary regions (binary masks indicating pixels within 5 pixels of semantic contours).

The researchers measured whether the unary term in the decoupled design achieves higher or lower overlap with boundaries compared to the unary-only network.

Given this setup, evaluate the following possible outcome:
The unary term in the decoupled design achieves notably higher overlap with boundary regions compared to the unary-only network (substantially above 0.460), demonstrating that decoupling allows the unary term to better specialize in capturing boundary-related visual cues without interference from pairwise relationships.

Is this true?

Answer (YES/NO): YES